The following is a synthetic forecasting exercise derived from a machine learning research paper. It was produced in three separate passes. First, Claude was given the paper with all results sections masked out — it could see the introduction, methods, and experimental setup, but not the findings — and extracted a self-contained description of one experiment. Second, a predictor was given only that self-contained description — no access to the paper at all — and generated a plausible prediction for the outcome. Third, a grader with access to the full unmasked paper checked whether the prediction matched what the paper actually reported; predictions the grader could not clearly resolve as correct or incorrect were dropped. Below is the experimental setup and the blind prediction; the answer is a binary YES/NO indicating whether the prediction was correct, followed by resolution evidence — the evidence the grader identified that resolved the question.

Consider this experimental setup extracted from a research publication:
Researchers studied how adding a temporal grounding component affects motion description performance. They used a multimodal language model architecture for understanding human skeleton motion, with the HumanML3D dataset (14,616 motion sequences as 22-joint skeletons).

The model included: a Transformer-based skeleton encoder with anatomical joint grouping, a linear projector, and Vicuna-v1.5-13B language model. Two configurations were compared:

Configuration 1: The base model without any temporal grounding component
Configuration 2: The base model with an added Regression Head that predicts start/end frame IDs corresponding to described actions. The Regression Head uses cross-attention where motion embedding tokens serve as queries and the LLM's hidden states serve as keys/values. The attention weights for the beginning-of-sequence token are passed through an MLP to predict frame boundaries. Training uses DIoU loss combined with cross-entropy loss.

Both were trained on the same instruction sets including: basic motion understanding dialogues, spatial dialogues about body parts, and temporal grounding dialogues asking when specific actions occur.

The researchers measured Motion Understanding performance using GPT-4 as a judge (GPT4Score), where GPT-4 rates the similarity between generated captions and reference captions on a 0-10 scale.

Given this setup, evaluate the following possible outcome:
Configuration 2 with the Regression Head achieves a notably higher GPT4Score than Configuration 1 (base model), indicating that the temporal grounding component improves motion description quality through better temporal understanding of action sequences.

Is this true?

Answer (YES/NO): NO